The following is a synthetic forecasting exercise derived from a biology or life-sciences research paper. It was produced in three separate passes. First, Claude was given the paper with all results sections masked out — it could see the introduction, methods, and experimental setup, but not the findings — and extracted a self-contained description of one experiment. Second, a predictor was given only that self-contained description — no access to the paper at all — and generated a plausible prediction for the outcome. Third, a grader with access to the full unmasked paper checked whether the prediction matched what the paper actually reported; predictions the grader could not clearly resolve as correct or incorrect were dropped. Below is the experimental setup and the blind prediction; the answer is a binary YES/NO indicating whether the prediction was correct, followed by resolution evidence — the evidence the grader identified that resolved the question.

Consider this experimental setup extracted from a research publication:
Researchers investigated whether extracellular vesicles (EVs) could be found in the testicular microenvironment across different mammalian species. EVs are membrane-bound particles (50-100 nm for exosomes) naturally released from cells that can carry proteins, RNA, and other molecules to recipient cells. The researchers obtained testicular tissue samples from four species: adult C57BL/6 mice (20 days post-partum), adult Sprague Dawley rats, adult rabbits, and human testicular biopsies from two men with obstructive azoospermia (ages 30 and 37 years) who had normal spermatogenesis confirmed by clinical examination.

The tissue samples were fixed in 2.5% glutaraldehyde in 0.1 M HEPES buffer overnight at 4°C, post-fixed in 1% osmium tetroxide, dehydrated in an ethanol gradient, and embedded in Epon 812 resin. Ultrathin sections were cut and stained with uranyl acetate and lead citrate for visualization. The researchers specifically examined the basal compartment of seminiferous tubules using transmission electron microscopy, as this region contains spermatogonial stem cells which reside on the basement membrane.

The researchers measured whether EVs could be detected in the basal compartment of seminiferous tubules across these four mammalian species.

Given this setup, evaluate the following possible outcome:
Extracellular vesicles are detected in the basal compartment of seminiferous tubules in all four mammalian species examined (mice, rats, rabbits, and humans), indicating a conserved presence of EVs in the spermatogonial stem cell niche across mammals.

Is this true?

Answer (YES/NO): YES